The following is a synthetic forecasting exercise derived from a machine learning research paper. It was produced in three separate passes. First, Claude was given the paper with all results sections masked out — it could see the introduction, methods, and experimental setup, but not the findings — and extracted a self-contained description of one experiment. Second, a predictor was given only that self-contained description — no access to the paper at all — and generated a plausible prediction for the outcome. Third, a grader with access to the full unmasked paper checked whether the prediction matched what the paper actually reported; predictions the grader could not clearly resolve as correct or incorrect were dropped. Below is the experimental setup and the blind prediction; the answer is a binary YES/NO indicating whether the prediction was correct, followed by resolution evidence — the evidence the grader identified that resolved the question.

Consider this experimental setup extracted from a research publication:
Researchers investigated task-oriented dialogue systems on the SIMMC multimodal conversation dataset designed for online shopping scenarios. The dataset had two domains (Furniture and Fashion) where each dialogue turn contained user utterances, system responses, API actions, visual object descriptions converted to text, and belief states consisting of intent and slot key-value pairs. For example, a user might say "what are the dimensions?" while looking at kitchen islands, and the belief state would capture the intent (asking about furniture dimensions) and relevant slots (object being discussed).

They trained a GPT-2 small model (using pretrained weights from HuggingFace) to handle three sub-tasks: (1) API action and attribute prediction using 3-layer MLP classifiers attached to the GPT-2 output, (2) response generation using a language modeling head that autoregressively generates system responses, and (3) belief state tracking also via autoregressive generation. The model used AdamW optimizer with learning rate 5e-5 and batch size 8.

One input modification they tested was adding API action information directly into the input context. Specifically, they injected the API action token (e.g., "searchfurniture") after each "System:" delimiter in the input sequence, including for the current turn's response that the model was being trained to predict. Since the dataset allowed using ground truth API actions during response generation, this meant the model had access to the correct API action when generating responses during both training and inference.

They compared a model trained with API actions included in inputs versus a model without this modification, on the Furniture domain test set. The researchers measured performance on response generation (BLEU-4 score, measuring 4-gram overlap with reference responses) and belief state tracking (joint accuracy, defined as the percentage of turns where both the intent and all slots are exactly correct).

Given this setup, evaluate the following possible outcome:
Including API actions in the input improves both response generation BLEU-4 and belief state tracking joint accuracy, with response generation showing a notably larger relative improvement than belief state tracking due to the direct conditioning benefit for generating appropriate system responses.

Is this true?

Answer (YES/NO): NO